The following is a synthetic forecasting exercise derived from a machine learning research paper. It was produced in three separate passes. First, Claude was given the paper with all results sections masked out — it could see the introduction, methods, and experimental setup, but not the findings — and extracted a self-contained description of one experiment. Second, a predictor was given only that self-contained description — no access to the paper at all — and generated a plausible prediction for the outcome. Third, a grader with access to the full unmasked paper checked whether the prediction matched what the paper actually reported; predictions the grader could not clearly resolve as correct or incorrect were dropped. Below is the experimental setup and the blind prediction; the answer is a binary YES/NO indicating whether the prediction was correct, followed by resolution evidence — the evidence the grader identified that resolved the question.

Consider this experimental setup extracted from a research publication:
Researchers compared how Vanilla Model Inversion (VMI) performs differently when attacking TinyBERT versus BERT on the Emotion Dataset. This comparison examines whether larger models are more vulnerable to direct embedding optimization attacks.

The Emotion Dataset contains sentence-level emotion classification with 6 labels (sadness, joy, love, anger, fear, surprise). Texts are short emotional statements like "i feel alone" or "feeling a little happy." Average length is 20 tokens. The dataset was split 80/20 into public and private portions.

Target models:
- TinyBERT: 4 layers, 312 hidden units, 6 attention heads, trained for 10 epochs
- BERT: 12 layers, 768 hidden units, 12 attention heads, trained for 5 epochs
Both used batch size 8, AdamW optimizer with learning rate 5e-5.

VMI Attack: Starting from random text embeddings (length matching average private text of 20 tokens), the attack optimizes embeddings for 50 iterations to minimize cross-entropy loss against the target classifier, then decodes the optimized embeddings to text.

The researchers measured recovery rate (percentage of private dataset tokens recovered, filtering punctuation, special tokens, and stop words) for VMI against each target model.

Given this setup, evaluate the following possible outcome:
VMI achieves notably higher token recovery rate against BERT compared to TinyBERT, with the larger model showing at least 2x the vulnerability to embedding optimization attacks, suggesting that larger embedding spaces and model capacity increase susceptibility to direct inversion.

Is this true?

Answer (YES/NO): NO